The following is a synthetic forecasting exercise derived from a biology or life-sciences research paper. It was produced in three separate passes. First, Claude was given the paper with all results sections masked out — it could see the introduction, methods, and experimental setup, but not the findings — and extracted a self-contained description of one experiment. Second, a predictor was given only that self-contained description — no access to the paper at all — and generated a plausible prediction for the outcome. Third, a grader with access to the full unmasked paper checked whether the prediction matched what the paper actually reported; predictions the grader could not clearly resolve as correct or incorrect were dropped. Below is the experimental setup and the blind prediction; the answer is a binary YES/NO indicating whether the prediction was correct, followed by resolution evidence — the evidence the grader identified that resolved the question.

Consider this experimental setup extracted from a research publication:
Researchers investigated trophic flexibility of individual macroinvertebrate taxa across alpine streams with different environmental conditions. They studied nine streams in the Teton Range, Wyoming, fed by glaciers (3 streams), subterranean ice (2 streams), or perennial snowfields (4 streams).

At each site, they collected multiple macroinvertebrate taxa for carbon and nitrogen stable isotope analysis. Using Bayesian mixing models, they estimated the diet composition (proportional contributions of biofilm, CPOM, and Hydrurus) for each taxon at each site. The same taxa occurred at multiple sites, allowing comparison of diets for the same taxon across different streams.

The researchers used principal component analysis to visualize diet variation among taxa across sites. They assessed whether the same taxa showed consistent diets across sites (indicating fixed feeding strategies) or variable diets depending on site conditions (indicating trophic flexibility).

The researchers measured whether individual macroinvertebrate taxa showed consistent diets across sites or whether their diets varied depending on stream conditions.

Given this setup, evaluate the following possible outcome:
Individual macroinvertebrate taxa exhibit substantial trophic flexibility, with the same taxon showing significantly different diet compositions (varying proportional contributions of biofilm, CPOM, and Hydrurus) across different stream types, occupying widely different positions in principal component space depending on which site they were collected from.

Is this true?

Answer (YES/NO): YES